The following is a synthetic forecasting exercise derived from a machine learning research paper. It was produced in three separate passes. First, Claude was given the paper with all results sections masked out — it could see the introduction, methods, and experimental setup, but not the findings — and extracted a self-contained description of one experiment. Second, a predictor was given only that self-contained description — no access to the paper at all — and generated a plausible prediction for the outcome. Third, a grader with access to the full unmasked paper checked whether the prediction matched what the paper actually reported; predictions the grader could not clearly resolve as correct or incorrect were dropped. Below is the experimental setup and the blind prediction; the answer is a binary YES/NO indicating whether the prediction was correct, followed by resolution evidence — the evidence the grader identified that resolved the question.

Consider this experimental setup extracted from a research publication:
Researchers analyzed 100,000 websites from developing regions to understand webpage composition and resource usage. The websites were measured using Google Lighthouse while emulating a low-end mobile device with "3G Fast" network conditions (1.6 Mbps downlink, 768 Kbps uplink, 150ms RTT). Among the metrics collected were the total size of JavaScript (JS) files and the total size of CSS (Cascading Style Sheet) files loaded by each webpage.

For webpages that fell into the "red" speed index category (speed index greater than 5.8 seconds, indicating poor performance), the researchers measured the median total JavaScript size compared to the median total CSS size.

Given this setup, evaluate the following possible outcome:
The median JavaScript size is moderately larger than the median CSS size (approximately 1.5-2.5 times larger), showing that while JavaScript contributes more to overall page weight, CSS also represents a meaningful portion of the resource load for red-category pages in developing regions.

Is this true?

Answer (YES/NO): NO